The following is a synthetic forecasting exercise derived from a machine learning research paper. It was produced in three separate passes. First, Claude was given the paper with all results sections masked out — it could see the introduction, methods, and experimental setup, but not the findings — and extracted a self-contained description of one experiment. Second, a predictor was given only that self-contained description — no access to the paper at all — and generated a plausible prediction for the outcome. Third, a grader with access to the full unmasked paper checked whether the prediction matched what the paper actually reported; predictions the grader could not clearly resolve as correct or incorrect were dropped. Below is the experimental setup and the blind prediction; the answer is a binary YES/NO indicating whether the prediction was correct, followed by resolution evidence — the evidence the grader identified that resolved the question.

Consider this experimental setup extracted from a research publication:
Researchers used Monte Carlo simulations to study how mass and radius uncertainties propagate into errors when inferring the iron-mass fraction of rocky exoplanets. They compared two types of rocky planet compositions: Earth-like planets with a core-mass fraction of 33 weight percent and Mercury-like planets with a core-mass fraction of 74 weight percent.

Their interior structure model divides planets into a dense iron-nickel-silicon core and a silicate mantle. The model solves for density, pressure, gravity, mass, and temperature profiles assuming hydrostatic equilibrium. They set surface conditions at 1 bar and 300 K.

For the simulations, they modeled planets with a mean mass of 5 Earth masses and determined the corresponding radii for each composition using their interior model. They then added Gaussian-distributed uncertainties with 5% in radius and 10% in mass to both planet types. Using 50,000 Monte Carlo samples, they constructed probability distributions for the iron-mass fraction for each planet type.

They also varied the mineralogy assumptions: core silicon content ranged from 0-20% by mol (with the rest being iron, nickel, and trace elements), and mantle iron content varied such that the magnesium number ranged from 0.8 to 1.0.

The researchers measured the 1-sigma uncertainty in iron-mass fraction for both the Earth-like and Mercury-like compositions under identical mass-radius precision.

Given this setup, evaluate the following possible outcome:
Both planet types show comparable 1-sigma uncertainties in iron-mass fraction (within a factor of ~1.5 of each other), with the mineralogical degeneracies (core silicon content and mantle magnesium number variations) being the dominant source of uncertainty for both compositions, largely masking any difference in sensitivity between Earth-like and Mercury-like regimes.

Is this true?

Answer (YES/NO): NO